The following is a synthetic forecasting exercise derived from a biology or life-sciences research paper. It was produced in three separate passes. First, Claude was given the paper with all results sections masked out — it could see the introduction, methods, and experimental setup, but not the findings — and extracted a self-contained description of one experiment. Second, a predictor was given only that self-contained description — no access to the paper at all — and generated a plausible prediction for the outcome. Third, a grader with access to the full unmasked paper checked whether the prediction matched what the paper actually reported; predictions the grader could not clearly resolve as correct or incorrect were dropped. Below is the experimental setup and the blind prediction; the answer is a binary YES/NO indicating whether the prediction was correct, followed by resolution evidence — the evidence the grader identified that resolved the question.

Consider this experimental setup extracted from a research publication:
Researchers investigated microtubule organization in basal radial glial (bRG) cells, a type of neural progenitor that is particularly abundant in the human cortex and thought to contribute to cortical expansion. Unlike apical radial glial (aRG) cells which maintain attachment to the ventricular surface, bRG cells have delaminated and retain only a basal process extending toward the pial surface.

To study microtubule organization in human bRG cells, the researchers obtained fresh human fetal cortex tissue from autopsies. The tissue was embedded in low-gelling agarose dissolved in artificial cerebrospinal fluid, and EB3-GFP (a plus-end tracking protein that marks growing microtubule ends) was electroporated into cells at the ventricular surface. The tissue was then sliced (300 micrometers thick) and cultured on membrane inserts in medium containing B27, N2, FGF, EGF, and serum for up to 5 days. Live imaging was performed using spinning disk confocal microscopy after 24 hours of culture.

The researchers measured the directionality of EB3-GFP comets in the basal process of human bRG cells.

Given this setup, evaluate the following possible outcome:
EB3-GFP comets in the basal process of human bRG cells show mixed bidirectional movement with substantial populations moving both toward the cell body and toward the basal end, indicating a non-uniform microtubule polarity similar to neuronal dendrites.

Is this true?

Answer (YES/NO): YES